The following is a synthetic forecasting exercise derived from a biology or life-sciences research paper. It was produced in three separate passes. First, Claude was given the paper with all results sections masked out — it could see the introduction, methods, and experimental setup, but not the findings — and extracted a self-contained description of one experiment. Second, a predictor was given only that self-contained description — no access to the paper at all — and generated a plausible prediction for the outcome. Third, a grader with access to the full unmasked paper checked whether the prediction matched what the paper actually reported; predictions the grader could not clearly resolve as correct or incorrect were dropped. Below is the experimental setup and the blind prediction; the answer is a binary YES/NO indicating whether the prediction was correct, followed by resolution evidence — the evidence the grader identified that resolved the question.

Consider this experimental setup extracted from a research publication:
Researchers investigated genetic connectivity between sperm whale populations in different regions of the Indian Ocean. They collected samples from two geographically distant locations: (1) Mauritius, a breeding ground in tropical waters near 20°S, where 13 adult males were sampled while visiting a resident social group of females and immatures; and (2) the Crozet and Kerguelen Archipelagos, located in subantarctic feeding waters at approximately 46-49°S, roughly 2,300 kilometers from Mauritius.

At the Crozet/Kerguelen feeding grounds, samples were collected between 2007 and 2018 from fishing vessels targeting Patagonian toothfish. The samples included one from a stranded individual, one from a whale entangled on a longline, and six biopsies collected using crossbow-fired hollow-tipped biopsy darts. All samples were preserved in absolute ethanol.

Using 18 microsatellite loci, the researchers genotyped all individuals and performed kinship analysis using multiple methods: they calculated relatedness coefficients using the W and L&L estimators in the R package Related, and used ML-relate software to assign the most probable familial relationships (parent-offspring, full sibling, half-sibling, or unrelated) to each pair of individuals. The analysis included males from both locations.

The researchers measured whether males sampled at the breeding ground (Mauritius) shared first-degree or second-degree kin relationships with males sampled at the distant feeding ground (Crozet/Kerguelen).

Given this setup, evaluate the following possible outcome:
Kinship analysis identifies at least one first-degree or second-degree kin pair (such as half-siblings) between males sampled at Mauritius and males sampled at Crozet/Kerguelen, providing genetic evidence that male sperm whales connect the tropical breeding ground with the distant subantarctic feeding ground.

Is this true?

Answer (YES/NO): YES